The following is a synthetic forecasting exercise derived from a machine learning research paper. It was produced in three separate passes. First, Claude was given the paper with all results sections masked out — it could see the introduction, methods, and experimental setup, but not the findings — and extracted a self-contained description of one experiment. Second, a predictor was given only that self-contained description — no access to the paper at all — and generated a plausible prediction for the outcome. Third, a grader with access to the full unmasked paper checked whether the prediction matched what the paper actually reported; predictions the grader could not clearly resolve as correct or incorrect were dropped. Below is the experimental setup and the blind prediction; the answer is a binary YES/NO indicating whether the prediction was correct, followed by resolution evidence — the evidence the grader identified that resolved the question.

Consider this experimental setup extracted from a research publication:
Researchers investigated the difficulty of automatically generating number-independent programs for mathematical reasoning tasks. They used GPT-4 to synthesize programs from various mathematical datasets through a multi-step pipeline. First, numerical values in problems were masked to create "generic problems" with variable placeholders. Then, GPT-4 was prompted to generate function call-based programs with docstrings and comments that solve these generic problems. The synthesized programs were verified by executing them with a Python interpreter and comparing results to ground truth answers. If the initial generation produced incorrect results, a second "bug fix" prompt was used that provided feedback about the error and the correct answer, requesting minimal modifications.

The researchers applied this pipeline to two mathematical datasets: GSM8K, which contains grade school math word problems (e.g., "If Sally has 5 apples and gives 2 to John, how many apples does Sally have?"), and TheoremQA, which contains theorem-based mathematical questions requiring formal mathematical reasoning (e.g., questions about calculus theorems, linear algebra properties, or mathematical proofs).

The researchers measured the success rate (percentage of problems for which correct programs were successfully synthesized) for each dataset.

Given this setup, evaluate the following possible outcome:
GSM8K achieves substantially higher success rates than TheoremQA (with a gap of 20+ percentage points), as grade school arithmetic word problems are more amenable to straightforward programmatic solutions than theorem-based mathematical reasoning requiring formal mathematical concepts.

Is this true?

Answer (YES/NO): YES